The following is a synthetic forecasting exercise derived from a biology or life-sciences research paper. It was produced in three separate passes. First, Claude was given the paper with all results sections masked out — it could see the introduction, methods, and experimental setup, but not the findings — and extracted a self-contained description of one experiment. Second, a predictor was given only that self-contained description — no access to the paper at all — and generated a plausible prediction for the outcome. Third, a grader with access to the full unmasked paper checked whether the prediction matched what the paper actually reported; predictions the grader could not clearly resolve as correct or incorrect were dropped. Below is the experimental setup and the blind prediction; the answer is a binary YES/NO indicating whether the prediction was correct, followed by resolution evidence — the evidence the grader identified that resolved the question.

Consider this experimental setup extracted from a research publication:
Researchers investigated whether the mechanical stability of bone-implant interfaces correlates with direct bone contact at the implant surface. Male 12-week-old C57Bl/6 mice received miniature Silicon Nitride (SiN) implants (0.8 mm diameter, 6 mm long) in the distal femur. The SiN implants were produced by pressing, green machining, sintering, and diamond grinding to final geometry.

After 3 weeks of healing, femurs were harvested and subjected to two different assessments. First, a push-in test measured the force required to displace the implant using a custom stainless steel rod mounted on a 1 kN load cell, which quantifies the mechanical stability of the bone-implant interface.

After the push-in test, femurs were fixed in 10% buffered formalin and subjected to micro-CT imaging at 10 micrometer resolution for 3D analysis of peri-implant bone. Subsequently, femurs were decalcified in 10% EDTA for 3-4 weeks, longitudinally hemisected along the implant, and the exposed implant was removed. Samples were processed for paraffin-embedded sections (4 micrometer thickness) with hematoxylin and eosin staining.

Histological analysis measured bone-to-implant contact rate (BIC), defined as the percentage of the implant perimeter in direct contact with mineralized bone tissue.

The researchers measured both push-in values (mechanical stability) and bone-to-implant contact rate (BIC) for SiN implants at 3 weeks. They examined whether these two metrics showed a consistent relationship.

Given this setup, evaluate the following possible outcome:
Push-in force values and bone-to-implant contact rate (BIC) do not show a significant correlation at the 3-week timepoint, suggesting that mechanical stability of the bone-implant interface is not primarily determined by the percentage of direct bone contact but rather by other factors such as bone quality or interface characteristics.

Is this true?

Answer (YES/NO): YES